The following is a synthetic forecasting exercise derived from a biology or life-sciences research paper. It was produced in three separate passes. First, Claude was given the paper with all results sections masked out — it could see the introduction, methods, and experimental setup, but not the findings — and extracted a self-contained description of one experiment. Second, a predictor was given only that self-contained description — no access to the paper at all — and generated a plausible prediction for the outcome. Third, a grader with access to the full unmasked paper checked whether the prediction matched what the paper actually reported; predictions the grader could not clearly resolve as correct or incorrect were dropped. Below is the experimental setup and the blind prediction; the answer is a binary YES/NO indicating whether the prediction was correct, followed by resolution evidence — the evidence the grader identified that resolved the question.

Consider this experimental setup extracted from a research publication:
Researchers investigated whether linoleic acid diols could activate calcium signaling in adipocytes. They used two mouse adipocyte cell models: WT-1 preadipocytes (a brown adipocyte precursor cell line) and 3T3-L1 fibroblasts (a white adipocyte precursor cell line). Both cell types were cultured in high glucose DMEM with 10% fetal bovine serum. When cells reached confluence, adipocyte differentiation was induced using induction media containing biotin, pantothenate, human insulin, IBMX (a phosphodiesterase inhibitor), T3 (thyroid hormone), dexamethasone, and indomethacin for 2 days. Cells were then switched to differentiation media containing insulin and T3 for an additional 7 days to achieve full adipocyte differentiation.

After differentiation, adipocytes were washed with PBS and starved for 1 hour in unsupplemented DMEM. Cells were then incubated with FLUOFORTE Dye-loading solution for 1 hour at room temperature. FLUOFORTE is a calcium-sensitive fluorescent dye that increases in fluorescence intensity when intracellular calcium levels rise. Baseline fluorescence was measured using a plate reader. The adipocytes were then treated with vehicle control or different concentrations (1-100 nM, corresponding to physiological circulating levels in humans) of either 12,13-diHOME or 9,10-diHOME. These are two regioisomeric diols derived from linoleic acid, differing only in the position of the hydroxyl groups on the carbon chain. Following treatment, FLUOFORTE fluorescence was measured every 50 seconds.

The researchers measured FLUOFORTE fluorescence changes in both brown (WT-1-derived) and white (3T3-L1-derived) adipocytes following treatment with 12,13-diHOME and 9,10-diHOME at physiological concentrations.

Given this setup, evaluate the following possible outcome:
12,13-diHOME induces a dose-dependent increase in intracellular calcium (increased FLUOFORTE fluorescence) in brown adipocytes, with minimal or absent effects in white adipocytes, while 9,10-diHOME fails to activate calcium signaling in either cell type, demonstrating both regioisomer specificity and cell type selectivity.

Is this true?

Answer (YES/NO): NO